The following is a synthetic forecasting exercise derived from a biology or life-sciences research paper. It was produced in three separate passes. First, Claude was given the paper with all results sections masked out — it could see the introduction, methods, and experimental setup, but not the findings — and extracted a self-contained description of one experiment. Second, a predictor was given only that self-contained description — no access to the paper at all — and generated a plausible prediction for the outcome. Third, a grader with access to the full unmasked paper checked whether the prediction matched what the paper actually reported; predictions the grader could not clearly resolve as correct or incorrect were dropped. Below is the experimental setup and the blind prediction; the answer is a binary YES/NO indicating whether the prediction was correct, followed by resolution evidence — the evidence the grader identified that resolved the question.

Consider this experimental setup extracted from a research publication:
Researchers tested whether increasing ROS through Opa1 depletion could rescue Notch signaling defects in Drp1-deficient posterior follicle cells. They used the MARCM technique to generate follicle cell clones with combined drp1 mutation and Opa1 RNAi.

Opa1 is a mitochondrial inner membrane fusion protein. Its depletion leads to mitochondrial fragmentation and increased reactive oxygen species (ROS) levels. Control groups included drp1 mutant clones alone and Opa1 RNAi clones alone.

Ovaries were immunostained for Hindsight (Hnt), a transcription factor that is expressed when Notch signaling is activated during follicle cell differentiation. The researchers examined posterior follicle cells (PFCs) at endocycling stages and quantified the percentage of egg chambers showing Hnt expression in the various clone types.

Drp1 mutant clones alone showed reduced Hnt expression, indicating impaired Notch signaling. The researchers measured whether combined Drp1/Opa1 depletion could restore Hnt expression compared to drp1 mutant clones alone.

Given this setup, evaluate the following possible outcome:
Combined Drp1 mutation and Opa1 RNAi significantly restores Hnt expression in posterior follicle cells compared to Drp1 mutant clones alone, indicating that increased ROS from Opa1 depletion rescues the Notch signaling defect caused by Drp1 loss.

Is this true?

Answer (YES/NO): YES